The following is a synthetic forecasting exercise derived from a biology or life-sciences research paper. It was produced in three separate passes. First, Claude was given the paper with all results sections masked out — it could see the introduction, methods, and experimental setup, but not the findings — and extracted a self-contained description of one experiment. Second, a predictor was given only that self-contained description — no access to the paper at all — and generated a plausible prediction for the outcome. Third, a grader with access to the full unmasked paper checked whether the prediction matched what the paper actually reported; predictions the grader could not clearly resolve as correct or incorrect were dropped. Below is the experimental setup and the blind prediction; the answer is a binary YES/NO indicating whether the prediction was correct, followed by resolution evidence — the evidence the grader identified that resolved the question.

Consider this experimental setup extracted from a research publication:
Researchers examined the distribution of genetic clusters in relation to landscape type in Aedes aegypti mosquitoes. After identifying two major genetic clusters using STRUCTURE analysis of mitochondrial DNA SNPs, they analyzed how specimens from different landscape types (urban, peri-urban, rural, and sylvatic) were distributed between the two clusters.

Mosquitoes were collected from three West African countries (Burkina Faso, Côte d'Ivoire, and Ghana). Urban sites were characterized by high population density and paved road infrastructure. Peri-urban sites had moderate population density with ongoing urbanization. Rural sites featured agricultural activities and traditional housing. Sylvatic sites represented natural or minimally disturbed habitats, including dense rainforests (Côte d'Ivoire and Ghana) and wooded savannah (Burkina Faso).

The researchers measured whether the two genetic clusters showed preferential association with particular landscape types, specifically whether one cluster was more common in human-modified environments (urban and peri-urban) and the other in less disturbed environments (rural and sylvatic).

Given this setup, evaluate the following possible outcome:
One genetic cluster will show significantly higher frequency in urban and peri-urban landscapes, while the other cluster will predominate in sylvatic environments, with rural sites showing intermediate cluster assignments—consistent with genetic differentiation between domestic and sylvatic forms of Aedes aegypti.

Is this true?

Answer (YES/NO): NO